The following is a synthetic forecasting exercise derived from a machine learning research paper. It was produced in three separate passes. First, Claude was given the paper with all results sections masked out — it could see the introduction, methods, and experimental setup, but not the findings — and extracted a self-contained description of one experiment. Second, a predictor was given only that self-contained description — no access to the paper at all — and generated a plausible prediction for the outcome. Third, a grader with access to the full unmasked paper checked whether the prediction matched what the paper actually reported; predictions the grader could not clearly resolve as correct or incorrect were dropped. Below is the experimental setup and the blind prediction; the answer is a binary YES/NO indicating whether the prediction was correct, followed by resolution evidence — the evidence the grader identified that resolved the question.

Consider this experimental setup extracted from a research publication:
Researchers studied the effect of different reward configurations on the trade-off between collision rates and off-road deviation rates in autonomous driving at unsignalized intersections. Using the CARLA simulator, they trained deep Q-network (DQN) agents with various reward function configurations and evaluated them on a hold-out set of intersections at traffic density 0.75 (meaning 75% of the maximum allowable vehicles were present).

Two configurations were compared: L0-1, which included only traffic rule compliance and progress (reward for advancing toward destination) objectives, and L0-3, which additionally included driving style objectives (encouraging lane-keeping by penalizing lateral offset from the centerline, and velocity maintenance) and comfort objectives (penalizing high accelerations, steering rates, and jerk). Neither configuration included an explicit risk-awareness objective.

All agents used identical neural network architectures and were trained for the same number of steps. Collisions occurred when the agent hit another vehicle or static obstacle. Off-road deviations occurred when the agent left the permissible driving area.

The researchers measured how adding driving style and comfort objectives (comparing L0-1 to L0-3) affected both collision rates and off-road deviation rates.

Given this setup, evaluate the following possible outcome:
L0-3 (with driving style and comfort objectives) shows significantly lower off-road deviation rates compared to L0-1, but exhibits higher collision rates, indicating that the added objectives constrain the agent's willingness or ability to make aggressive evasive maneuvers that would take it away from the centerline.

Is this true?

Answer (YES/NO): NO